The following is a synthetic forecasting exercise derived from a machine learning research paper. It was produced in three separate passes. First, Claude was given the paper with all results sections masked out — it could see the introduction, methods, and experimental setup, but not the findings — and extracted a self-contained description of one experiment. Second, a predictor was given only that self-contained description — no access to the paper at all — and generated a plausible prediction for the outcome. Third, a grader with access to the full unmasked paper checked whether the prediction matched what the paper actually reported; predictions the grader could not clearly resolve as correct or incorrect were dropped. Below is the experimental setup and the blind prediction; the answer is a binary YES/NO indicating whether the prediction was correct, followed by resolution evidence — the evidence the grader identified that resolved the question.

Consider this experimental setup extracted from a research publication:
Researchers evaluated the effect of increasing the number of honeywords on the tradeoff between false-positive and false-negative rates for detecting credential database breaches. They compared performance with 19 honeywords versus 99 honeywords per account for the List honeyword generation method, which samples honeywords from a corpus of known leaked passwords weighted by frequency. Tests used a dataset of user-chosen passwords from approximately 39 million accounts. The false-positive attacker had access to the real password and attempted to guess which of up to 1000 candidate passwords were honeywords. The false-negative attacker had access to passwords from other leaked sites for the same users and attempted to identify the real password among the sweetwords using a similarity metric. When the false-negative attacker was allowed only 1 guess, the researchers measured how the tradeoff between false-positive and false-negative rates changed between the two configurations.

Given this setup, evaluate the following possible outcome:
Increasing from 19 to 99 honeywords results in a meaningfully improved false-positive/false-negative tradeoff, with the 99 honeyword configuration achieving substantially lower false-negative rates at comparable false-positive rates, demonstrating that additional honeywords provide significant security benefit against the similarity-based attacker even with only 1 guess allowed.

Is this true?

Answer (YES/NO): NO